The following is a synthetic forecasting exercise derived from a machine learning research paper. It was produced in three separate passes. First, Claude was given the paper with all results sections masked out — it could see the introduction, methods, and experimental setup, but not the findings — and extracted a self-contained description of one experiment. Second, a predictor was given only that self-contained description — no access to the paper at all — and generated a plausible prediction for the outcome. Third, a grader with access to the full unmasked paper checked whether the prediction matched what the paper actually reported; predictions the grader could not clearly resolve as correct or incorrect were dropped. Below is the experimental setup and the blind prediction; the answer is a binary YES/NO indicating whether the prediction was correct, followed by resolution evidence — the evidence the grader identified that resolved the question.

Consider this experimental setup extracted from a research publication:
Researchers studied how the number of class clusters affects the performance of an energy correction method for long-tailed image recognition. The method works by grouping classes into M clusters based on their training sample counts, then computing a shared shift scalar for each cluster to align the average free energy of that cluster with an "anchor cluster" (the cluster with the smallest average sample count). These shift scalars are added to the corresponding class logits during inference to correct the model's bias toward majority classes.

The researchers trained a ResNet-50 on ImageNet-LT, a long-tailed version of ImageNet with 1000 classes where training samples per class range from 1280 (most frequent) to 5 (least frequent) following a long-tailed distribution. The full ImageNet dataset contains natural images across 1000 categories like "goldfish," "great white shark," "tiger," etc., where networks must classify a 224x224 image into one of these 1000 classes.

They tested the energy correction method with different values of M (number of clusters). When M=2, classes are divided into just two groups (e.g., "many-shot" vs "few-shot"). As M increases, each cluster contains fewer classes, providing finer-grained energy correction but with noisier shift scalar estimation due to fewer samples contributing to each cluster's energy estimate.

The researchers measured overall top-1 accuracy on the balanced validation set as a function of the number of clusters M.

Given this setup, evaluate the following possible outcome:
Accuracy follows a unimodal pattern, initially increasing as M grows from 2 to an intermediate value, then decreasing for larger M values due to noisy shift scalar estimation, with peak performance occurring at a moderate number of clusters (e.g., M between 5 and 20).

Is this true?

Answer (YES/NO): NO